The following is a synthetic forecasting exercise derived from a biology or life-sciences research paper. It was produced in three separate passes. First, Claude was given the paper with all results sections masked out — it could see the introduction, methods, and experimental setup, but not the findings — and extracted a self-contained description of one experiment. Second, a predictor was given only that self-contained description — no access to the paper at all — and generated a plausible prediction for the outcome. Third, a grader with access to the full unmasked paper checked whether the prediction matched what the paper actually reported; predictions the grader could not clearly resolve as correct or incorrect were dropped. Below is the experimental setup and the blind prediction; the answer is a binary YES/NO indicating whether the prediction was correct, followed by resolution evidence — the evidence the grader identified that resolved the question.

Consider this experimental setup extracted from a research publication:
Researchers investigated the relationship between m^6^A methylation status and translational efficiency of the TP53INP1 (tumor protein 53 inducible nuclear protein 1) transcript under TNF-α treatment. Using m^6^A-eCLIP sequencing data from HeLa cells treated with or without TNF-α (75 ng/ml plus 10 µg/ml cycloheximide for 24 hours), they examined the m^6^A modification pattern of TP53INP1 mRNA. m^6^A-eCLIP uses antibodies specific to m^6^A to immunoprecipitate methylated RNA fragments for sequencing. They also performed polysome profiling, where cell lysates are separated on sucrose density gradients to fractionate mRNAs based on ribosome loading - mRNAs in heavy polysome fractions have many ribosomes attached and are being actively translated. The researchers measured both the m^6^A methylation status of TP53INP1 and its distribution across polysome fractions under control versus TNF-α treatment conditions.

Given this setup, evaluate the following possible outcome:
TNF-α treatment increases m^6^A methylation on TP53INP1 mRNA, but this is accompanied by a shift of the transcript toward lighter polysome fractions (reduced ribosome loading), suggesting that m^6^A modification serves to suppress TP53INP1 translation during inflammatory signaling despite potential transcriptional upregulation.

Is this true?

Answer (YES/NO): NO